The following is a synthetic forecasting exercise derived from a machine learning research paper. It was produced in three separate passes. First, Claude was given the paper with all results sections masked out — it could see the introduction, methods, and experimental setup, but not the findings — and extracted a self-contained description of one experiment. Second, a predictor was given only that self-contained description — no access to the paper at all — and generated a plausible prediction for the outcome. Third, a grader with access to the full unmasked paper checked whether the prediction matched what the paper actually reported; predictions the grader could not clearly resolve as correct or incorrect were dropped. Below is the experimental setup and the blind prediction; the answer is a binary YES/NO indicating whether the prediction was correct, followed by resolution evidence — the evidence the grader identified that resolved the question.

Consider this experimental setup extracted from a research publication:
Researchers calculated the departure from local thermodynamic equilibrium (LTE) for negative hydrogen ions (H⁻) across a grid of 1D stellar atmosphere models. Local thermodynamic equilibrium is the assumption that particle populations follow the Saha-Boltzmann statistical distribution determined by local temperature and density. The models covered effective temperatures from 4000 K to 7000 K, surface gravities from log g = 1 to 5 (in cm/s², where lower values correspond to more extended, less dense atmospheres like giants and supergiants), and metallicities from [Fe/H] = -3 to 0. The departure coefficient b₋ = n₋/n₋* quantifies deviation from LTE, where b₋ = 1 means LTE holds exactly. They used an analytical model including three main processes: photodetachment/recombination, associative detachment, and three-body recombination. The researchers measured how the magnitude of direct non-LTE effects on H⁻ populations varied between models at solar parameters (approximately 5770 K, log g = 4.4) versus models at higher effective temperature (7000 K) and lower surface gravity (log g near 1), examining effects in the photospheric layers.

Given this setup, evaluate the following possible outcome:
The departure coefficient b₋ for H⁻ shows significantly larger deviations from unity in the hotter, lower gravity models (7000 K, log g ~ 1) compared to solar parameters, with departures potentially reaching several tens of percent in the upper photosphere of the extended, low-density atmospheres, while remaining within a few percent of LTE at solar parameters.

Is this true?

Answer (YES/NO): NO